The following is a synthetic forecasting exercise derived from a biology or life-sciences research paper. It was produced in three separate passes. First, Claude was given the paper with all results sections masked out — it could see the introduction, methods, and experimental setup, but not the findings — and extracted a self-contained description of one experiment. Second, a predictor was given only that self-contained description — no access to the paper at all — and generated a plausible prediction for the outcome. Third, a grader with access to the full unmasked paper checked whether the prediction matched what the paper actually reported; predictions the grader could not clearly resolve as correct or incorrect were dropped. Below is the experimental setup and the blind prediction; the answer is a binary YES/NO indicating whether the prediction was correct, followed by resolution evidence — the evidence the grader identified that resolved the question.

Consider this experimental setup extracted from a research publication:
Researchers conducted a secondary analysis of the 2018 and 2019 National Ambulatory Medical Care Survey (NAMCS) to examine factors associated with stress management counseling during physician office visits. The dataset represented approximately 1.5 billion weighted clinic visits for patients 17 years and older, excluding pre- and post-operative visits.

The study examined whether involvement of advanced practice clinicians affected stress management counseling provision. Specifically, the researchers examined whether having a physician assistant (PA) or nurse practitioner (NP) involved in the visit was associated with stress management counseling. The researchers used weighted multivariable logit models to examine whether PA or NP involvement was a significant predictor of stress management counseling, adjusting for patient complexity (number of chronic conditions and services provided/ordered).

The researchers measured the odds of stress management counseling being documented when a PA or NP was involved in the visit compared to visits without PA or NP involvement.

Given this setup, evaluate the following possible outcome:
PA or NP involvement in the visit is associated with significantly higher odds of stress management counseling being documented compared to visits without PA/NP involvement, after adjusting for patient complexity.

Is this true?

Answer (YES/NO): NO